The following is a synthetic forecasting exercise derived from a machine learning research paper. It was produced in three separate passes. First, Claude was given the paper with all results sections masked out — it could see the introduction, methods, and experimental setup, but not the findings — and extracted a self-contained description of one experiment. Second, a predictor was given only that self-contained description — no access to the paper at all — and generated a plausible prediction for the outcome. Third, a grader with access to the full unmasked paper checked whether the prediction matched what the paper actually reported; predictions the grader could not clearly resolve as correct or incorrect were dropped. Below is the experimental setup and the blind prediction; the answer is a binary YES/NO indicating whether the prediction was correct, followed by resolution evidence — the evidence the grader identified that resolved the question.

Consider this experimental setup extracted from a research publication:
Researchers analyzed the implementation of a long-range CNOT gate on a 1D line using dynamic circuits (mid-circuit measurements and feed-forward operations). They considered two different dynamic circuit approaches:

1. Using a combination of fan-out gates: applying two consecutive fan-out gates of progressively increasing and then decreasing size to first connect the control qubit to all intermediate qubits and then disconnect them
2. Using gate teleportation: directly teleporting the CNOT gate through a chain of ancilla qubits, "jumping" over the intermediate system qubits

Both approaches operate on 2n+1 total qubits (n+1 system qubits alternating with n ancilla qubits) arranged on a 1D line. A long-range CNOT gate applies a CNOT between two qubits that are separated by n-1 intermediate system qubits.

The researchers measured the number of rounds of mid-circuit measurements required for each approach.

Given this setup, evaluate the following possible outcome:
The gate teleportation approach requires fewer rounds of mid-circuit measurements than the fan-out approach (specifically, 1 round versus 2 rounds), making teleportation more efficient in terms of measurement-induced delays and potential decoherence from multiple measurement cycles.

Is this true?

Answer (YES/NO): YES